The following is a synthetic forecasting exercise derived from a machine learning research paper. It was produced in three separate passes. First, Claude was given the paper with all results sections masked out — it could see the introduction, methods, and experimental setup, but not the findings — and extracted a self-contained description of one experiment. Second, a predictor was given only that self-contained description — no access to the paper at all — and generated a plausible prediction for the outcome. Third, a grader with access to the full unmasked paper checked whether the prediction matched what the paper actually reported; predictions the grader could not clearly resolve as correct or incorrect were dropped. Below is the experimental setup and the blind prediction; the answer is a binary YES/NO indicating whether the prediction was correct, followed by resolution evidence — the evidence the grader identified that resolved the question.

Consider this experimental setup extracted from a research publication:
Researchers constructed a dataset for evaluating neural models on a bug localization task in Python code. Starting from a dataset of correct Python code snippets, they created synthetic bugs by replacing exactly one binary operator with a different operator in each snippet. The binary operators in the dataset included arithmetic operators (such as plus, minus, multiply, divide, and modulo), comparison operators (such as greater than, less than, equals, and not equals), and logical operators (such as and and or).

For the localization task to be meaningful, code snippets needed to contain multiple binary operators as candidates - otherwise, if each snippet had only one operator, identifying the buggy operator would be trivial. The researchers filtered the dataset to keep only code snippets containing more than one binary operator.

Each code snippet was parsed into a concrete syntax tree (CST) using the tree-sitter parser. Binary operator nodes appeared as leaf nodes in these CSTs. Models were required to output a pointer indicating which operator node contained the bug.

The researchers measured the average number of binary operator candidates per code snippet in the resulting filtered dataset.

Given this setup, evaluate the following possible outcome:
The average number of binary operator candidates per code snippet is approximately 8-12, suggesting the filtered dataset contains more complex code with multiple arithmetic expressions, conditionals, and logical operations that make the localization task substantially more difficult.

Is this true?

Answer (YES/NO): NO